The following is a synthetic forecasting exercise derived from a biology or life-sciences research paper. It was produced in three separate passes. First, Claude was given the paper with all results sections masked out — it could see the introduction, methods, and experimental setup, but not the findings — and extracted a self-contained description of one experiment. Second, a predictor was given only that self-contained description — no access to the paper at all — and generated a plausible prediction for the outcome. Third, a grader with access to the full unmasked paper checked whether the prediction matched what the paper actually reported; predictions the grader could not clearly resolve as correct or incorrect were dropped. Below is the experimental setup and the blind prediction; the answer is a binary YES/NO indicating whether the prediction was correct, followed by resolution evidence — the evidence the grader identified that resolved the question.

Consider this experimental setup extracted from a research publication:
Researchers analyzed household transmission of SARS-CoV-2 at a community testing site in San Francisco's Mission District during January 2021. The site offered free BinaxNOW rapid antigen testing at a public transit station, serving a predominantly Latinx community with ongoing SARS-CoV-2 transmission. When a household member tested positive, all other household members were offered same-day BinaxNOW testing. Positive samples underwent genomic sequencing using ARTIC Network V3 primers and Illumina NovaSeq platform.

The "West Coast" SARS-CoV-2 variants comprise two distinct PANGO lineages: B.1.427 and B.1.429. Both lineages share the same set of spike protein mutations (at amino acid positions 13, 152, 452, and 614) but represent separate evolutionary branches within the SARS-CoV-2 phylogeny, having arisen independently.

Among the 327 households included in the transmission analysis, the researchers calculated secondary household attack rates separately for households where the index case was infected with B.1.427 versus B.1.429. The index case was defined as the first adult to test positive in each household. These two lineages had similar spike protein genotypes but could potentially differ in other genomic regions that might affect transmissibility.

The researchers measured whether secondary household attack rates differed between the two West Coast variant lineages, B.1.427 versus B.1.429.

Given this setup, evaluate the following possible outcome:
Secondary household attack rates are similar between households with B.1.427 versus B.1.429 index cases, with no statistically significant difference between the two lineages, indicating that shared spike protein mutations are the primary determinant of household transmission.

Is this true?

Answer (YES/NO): NO